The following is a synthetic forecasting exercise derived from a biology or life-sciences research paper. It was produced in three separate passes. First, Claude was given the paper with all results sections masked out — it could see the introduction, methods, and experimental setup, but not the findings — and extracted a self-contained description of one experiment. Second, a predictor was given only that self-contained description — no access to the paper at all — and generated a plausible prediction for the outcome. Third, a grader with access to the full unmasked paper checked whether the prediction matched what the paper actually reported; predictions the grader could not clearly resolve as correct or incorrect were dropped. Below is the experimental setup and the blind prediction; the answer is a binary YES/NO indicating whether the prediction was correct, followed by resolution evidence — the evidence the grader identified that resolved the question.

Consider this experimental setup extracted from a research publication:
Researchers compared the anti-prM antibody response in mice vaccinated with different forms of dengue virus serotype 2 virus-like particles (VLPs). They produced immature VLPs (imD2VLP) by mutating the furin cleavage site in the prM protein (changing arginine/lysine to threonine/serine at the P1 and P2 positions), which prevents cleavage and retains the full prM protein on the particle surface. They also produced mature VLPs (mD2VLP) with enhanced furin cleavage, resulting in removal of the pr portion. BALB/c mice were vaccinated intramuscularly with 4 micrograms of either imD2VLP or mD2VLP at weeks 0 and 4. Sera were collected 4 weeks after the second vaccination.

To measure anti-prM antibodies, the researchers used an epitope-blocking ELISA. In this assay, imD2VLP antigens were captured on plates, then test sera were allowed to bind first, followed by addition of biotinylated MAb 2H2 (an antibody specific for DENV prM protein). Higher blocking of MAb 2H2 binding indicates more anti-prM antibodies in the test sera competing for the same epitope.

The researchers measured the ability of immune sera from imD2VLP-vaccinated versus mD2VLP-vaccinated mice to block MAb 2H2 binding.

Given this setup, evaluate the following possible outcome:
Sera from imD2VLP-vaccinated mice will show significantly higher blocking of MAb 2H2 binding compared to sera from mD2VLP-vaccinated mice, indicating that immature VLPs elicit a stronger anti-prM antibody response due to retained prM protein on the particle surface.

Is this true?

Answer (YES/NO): YES